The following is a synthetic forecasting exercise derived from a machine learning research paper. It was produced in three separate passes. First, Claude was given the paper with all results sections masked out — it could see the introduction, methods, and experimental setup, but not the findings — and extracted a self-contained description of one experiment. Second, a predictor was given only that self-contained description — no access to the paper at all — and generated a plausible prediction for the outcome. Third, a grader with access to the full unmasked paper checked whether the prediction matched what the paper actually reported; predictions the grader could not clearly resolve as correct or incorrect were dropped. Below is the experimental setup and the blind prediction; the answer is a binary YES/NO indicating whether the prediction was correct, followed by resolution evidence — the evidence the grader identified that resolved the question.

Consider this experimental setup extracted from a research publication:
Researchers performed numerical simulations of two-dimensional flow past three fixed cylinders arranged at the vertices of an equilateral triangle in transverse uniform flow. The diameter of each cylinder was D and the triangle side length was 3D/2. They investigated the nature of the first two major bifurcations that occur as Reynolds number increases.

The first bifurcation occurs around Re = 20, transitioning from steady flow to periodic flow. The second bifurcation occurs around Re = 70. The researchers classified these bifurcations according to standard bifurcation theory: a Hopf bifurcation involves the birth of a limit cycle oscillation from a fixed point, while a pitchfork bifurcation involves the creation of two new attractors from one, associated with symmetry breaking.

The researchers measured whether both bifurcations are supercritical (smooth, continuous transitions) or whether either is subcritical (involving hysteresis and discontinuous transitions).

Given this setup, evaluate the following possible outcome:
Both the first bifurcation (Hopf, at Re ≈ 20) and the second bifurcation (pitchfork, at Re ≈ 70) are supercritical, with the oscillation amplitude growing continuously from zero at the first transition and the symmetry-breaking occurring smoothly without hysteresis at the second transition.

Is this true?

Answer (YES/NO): YES